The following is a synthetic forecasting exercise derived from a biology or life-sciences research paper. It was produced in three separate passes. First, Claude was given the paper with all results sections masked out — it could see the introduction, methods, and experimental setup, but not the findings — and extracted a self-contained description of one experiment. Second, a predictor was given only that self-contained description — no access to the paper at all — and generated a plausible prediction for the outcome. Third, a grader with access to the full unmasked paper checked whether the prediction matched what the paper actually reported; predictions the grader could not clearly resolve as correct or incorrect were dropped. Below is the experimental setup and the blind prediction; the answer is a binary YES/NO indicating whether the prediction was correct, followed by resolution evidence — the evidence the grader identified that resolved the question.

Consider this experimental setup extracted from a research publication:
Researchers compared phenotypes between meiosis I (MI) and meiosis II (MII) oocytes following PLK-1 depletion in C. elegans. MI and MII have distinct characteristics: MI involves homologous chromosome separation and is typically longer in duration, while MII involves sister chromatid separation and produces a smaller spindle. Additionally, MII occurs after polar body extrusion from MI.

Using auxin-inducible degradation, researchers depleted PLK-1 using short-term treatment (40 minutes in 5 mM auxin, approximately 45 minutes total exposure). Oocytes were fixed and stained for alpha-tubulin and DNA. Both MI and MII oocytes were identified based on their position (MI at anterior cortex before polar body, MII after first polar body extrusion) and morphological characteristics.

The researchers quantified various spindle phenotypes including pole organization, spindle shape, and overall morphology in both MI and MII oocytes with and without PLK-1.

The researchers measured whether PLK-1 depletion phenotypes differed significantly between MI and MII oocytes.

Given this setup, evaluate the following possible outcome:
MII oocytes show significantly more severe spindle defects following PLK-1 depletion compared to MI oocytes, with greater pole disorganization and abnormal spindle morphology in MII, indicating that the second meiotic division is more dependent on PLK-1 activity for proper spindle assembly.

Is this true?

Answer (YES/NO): NO